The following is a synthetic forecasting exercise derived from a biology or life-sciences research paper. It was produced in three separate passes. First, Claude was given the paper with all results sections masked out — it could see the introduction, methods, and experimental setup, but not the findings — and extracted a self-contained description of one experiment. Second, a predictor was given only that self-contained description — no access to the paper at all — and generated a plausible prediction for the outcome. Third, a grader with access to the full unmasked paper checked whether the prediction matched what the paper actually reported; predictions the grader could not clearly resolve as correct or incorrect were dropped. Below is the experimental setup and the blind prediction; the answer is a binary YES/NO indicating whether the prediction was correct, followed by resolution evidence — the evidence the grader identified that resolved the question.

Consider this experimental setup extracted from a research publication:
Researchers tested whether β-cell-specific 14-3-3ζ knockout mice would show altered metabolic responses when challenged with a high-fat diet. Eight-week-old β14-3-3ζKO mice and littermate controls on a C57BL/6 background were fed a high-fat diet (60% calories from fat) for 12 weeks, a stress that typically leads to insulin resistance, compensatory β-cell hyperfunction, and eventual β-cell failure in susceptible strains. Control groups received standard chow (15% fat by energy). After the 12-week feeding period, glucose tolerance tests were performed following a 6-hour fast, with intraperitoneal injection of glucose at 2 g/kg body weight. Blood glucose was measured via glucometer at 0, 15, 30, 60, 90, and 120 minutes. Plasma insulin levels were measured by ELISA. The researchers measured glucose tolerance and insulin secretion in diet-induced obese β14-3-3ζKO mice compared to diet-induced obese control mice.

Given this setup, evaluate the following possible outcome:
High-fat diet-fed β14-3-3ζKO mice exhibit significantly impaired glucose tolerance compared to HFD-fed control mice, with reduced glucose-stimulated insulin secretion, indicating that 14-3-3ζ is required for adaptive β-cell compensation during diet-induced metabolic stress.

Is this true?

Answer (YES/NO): NO